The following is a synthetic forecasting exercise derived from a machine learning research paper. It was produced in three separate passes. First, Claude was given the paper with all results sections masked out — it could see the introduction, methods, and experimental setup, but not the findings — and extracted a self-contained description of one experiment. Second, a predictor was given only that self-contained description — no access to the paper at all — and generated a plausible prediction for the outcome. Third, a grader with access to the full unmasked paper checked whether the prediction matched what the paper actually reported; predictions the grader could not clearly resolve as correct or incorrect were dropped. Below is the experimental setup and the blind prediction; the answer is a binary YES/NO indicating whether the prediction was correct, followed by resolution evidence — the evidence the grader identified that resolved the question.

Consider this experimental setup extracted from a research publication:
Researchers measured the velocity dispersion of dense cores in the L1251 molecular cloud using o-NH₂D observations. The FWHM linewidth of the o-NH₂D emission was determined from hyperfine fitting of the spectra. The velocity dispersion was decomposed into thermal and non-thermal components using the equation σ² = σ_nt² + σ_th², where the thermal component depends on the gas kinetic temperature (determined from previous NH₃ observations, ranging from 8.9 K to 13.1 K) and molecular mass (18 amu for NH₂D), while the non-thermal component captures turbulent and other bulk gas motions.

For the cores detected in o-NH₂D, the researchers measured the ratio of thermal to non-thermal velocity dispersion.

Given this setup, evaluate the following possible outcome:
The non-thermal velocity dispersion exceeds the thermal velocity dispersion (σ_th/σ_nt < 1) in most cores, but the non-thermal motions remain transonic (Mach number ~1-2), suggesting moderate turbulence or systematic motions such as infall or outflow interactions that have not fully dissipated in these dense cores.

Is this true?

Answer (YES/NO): NO